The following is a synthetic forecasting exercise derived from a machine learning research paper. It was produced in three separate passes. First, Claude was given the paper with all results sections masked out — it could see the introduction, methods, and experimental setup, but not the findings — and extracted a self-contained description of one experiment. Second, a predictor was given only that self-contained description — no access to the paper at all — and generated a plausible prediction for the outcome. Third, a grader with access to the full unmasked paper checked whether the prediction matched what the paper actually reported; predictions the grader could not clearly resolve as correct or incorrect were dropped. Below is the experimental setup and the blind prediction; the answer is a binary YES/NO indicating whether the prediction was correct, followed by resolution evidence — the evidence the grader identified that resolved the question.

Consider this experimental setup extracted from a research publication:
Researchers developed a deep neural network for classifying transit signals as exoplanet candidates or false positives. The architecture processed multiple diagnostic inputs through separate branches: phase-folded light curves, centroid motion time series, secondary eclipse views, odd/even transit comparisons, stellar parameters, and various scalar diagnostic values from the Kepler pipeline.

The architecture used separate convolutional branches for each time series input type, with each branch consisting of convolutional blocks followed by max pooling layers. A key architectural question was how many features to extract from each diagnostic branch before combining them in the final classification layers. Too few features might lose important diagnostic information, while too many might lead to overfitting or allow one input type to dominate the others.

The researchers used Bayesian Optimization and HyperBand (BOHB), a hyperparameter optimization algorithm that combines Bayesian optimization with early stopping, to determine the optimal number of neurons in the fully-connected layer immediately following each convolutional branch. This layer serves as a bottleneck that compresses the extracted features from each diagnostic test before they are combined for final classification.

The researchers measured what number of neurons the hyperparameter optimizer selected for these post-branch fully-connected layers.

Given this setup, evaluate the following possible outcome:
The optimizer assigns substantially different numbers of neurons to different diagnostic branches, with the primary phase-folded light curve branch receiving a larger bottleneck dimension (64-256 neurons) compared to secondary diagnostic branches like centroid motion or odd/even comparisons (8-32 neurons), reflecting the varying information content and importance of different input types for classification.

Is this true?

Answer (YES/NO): NO